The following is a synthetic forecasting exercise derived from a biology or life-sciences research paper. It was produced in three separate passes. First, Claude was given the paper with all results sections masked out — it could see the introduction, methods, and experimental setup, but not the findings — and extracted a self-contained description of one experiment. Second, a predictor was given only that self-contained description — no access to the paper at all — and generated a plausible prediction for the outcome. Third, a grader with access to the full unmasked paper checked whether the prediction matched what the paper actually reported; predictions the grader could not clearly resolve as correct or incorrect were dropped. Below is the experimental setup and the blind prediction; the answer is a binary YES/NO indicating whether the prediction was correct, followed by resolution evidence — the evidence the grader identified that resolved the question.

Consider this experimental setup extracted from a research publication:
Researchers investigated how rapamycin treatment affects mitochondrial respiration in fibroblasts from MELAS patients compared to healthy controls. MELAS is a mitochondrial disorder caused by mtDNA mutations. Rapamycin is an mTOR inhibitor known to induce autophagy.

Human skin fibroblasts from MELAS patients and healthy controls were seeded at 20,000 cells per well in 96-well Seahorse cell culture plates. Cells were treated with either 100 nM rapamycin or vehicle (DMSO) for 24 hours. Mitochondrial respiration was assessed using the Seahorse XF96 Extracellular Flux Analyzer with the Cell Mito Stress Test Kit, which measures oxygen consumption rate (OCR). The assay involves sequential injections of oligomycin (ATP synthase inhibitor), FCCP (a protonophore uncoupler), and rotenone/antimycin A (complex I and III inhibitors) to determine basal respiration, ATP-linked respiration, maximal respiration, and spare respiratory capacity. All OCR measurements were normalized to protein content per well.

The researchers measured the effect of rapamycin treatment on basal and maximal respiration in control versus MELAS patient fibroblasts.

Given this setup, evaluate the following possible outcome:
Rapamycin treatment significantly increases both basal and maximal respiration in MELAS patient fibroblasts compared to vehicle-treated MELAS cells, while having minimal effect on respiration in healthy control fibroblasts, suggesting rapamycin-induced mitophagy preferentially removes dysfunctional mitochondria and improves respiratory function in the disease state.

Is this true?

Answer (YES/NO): NO